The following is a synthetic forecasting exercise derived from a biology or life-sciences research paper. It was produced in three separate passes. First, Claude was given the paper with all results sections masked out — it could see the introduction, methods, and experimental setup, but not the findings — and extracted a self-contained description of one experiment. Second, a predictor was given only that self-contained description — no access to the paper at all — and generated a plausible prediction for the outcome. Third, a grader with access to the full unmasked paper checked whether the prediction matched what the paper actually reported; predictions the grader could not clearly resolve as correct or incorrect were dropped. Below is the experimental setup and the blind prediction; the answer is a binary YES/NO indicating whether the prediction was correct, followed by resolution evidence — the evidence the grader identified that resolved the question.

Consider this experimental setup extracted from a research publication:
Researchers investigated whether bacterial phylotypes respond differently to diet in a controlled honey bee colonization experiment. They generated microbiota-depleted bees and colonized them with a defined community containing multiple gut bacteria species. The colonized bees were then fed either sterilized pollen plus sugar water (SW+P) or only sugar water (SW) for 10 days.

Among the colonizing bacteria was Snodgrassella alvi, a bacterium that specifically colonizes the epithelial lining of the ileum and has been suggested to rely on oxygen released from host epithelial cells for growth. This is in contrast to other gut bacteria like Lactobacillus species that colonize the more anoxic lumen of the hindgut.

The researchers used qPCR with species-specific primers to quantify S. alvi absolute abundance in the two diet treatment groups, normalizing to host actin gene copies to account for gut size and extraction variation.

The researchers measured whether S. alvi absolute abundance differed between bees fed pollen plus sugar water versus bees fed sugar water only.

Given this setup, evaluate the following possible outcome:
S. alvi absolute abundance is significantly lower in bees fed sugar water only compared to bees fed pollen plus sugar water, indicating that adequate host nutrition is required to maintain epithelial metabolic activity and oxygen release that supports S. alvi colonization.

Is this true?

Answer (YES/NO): NO